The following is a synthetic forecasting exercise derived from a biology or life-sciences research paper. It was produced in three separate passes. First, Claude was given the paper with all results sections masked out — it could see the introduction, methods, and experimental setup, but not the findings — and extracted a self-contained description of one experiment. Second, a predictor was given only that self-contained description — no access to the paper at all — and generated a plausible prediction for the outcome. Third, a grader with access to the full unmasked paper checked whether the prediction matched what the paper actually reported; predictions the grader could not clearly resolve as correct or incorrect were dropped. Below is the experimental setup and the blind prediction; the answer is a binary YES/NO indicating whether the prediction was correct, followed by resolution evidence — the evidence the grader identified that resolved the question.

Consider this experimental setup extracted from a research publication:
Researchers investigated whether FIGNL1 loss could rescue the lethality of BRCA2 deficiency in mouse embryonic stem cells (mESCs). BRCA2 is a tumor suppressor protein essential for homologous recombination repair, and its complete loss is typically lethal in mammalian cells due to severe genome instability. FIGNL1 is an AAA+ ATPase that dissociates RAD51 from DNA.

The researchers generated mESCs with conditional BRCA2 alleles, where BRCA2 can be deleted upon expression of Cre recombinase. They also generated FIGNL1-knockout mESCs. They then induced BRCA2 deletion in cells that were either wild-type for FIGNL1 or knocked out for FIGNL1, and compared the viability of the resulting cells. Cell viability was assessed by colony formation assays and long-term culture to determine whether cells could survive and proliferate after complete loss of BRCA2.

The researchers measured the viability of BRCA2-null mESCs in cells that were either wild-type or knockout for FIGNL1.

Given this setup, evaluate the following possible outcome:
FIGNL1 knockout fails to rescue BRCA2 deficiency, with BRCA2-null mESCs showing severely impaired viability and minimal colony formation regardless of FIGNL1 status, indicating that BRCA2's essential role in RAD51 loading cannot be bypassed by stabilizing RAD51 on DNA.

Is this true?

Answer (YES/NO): NO